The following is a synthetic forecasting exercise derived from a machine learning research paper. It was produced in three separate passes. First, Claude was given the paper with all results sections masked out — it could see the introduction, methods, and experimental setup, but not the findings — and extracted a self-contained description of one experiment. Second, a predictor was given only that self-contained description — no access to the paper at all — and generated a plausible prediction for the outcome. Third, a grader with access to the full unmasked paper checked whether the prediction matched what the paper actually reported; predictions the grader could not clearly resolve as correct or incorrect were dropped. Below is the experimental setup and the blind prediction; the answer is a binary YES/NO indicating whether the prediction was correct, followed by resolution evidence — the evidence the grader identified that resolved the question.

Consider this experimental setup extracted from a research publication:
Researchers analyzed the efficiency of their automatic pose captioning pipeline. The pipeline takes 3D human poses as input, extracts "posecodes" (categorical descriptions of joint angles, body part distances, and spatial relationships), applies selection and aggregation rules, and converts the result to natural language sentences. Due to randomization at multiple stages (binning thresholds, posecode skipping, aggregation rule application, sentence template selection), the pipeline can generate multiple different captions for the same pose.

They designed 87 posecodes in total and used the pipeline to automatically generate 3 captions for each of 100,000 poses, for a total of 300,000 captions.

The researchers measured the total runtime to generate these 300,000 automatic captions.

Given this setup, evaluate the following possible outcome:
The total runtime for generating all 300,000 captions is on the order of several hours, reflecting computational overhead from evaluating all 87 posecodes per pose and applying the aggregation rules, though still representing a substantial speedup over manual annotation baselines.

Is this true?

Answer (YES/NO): NO